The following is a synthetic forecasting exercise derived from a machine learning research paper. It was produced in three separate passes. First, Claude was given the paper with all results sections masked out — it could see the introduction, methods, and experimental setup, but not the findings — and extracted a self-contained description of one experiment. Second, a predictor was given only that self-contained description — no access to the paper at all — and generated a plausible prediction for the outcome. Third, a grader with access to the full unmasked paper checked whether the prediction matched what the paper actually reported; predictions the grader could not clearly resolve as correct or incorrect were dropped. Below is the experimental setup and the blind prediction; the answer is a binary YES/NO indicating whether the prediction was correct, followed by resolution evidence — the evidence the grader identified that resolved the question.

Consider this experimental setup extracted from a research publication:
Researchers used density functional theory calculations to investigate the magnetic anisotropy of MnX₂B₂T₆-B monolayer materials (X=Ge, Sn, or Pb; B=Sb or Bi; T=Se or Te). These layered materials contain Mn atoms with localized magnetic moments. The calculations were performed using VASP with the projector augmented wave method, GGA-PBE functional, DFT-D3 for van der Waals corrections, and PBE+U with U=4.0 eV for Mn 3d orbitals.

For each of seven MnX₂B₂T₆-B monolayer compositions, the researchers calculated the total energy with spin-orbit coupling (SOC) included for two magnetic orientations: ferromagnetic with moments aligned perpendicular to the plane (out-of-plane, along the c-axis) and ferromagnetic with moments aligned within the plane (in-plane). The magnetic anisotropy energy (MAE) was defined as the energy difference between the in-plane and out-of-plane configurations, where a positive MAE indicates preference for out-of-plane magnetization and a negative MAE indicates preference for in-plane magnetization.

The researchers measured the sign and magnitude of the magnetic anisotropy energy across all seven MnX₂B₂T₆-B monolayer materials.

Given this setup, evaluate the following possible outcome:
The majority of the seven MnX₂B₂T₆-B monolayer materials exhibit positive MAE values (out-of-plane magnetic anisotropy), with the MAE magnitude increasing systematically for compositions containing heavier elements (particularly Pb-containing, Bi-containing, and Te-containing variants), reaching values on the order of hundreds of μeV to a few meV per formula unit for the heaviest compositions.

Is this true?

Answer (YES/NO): NO